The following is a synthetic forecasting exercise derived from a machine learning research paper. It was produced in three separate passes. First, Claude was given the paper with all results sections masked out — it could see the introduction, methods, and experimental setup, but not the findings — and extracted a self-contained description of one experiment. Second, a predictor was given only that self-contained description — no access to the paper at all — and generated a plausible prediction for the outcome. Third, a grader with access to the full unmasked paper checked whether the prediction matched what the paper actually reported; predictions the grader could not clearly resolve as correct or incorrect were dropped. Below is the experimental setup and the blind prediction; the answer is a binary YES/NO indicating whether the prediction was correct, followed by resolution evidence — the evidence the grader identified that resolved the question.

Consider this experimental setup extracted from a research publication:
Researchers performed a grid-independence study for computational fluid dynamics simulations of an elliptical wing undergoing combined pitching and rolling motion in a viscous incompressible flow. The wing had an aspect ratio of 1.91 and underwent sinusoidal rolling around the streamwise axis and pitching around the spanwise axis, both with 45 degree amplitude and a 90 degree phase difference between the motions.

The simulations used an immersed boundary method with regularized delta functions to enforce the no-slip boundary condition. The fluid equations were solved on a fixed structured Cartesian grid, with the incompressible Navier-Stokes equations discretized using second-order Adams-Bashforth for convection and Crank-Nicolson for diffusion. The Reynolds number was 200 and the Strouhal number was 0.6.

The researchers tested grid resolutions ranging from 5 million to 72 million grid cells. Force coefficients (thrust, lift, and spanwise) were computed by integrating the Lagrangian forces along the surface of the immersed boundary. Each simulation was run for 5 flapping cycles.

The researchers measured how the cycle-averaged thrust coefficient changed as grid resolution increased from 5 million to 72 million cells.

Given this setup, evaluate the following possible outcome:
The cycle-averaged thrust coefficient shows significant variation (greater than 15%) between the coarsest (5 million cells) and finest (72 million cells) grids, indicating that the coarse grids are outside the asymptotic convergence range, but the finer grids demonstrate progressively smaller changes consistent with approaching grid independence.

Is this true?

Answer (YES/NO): YES